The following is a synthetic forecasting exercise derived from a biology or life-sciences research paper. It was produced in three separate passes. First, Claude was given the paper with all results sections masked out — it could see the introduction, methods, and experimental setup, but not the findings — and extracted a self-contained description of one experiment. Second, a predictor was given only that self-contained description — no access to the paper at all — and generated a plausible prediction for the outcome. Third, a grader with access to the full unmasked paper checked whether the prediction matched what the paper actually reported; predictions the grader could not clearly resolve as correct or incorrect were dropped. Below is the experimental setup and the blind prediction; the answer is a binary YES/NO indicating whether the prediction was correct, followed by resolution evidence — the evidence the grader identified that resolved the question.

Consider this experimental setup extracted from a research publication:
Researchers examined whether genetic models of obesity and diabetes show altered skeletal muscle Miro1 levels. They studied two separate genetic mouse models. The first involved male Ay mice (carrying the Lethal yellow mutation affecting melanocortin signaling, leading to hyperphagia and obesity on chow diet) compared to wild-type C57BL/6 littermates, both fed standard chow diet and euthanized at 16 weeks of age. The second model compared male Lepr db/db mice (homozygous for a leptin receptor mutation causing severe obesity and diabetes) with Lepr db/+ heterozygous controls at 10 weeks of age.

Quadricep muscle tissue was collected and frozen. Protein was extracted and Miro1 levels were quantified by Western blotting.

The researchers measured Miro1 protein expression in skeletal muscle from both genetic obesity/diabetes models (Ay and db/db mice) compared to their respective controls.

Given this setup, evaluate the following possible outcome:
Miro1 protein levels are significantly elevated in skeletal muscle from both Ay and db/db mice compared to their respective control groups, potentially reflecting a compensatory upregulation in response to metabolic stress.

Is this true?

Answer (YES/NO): YES